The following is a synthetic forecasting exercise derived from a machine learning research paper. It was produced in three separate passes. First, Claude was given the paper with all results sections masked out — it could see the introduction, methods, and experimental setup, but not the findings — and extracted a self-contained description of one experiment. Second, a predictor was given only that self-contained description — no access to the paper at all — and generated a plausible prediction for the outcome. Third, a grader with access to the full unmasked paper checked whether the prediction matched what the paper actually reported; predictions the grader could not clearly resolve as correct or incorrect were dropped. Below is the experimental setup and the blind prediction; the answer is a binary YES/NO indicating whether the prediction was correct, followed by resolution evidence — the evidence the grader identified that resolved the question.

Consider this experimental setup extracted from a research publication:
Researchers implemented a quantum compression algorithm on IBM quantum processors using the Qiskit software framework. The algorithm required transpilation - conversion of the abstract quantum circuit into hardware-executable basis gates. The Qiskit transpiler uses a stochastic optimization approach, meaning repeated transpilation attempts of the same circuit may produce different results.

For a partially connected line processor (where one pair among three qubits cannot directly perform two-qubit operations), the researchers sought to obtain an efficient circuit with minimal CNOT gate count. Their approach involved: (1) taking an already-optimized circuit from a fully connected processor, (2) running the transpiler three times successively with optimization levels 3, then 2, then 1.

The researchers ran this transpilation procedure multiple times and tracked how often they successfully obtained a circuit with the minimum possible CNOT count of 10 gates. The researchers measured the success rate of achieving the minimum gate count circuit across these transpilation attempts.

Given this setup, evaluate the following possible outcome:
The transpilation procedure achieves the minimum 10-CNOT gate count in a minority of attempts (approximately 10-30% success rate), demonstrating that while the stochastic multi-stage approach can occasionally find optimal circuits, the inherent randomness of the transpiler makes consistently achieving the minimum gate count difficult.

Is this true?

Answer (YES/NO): YES